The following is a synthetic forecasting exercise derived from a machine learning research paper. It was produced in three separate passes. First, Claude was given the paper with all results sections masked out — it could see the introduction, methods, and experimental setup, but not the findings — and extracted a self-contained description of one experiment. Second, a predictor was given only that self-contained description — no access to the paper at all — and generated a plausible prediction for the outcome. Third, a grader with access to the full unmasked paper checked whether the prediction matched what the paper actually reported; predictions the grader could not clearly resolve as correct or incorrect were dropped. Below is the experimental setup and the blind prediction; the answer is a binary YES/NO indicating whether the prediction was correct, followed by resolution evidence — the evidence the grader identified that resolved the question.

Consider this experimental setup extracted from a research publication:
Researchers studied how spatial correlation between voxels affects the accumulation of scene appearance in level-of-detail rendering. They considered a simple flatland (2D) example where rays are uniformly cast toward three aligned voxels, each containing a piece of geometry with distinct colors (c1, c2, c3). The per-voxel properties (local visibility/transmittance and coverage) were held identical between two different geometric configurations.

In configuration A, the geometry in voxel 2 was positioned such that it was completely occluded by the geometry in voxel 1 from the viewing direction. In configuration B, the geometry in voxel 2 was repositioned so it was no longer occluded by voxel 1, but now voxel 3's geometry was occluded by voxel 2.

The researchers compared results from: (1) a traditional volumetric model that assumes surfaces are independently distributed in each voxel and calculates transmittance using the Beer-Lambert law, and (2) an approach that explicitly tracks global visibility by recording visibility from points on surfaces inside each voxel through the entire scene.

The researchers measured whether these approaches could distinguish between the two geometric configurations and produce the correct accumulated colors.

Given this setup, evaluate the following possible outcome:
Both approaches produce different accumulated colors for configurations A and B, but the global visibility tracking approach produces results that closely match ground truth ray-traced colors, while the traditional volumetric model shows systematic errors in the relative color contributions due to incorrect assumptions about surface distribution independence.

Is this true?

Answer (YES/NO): NO